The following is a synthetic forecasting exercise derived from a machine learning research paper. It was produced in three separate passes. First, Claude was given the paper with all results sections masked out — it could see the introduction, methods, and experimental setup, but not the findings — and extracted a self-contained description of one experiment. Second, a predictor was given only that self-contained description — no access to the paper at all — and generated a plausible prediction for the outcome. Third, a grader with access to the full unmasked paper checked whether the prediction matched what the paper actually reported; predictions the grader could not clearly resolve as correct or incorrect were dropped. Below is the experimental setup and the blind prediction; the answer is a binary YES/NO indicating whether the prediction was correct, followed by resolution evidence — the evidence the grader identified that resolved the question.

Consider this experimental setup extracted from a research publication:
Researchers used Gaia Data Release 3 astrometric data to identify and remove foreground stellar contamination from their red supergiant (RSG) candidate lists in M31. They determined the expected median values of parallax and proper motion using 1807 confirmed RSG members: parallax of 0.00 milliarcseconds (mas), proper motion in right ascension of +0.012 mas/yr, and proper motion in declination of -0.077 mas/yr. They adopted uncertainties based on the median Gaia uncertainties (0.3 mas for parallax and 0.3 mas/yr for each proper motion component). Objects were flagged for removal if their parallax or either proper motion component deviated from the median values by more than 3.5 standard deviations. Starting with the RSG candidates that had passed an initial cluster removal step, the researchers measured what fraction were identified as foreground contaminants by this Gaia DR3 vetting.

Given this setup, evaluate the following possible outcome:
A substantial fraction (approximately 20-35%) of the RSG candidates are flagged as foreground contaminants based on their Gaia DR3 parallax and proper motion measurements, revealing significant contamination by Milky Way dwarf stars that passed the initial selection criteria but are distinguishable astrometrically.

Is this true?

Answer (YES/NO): NO